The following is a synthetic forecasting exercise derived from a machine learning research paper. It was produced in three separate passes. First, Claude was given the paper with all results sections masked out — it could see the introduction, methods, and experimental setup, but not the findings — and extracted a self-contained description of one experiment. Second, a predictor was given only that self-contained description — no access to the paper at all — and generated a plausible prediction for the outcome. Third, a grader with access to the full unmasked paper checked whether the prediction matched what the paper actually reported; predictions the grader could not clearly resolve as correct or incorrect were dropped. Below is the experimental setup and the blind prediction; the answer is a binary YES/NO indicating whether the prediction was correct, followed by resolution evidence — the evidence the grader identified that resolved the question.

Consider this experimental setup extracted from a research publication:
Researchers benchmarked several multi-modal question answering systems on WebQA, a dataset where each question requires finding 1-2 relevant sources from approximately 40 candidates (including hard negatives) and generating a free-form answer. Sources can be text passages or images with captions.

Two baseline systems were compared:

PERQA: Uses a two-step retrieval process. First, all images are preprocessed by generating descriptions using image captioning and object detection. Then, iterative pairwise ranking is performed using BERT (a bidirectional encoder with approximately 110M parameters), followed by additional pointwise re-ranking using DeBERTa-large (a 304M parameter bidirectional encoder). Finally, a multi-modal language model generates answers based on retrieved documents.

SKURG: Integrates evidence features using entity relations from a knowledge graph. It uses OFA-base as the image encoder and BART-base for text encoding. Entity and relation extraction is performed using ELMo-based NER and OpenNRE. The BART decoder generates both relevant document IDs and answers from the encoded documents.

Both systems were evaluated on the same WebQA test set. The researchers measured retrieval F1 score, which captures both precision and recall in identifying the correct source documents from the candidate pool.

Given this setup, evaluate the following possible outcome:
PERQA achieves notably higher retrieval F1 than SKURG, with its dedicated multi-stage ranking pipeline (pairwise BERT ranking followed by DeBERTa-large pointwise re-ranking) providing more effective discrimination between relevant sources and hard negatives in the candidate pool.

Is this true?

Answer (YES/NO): NO